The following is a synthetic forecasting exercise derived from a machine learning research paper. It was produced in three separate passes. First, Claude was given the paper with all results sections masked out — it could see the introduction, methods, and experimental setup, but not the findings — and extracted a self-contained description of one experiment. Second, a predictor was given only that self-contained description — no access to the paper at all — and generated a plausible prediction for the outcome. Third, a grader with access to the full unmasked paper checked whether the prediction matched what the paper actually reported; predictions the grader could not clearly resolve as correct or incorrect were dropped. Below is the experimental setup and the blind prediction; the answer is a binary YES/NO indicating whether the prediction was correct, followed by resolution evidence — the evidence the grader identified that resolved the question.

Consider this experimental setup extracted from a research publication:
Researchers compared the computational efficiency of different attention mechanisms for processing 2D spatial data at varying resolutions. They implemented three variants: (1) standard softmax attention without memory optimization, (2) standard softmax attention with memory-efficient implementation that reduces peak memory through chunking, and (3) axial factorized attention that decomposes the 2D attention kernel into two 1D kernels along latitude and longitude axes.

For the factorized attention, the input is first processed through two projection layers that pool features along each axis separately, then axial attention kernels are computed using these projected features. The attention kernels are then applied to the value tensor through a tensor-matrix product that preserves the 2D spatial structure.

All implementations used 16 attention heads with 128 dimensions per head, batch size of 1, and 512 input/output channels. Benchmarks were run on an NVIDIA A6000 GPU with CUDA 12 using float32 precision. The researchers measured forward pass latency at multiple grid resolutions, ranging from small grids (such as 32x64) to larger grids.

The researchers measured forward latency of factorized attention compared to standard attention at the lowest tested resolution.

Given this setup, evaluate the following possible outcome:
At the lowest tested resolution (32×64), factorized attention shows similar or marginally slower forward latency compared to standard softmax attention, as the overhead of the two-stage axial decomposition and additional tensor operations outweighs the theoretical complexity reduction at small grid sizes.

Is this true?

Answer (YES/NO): YES